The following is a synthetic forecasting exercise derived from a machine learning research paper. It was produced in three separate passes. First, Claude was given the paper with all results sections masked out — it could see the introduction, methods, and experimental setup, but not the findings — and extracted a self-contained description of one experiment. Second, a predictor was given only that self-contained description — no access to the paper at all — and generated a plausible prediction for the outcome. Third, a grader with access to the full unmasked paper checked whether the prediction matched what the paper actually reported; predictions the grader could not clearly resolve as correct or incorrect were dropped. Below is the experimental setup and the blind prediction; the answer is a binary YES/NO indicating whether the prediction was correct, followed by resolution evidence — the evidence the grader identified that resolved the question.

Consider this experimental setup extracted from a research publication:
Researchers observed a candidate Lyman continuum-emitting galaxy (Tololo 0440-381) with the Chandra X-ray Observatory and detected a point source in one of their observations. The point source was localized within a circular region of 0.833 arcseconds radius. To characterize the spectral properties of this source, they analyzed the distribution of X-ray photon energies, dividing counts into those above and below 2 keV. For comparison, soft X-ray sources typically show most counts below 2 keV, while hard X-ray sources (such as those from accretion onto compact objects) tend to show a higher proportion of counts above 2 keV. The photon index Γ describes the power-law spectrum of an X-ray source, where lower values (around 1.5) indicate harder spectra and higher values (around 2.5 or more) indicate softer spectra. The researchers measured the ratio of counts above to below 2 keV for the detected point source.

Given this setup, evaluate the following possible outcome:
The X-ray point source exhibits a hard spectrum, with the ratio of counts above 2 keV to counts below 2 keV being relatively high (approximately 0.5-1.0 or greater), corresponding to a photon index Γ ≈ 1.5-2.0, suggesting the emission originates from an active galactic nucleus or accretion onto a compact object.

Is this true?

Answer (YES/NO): YES